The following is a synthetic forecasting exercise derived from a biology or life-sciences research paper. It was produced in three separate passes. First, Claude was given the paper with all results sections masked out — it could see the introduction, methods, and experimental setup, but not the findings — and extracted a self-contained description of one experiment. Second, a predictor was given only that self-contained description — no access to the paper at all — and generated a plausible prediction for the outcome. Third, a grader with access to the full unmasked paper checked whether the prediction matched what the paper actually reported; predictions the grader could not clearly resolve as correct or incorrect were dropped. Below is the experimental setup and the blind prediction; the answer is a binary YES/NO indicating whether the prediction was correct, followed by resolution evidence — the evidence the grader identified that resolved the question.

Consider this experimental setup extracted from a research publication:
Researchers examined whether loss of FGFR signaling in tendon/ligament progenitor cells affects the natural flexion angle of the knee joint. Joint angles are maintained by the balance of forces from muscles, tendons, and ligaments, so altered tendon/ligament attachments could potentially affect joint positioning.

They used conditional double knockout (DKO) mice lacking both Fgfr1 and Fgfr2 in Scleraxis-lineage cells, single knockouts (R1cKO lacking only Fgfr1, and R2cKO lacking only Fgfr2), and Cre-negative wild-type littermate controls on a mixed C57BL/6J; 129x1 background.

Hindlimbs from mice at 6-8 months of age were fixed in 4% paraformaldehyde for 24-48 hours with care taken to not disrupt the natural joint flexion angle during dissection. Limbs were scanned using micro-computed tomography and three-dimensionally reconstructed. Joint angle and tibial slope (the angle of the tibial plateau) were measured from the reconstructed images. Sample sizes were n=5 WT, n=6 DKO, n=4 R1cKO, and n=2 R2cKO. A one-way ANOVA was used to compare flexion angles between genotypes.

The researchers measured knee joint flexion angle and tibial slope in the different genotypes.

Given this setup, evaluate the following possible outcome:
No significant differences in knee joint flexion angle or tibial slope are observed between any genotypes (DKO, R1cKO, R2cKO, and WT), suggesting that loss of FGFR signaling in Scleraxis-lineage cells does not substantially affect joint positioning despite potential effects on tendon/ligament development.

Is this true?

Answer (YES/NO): NO